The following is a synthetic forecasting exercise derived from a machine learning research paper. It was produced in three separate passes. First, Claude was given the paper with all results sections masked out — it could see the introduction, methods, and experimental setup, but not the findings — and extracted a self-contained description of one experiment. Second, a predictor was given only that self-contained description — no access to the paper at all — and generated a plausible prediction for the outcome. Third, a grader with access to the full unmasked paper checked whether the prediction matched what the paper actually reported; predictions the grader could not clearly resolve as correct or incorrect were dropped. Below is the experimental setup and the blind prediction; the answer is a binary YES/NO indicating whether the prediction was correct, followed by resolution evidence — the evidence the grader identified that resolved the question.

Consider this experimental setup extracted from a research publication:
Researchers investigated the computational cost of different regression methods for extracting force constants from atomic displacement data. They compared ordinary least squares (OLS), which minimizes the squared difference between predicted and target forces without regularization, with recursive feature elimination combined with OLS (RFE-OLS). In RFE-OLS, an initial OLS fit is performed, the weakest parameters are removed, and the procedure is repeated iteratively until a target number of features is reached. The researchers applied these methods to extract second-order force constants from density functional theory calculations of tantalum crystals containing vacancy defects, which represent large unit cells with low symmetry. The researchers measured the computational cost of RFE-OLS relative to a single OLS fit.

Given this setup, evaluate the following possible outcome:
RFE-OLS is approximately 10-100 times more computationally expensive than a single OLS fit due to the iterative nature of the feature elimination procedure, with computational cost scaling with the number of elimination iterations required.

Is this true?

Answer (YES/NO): NO